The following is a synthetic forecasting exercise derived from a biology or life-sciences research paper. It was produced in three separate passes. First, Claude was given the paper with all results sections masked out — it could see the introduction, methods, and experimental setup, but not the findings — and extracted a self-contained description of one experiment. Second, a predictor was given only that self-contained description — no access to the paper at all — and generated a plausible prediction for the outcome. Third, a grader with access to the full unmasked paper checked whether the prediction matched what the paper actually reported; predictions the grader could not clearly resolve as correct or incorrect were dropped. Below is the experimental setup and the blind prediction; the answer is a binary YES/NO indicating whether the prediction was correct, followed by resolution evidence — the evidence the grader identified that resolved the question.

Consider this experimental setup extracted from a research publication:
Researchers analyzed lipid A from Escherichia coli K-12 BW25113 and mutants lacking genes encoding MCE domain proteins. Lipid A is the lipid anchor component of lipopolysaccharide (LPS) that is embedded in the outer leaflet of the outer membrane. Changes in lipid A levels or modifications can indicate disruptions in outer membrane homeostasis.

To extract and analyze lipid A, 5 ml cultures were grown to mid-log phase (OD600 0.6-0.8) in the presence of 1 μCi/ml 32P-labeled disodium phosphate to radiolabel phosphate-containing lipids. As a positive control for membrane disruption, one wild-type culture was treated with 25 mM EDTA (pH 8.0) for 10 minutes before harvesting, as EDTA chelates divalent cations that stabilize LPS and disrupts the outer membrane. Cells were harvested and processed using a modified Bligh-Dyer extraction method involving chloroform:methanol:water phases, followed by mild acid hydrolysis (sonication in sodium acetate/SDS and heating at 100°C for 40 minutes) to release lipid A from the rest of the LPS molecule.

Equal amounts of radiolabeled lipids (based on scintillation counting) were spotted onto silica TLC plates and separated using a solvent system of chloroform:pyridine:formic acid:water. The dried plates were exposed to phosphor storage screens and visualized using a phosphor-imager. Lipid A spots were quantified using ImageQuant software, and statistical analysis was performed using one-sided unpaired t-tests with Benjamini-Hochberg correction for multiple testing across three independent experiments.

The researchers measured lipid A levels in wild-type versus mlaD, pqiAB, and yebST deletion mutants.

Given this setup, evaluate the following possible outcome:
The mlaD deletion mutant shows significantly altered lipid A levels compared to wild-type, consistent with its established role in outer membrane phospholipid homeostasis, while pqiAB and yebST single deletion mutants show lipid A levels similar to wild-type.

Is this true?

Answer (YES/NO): YES